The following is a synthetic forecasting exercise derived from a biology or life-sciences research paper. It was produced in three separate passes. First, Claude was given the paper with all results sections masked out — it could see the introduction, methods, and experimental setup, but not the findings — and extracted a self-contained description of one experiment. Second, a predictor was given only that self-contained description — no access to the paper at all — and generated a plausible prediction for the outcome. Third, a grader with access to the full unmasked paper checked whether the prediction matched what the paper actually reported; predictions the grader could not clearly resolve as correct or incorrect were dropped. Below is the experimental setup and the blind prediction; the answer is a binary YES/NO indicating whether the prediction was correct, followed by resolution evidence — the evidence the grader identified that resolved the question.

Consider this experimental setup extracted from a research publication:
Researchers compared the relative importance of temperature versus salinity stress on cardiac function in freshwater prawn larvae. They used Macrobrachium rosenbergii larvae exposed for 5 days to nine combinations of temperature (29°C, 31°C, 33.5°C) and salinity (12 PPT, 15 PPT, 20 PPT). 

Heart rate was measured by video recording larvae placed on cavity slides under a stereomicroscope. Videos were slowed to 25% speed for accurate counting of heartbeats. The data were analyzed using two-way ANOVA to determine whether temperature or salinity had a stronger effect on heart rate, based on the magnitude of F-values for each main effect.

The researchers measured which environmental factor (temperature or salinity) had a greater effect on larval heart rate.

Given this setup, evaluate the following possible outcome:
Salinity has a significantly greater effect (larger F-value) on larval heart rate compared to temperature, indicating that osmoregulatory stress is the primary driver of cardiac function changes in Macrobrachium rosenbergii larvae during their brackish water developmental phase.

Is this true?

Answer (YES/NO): NO